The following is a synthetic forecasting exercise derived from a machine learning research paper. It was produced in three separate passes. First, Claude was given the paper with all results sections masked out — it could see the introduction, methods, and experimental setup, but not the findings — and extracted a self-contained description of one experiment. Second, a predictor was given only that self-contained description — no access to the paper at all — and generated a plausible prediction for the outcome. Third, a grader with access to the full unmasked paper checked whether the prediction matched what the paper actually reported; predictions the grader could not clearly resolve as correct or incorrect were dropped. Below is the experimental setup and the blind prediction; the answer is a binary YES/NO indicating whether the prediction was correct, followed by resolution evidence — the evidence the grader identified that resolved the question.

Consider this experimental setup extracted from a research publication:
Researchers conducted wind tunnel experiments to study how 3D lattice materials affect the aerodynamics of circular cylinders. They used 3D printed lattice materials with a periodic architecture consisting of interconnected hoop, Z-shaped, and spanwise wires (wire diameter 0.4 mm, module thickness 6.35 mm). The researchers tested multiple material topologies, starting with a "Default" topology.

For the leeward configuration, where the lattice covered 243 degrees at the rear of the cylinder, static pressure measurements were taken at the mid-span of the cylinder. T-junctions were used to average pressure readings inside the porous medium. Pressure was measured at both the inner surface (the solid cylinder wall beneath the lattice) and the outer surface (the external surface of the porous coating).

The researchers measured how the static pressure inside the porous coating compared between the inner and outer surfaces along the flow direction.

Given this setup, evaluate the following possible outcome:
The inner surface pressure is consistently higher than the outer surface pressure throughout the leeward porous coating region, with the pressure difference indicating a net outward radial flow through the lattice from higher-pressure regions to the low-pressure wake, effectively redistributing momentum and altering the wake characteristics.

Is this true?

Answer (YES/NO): NO